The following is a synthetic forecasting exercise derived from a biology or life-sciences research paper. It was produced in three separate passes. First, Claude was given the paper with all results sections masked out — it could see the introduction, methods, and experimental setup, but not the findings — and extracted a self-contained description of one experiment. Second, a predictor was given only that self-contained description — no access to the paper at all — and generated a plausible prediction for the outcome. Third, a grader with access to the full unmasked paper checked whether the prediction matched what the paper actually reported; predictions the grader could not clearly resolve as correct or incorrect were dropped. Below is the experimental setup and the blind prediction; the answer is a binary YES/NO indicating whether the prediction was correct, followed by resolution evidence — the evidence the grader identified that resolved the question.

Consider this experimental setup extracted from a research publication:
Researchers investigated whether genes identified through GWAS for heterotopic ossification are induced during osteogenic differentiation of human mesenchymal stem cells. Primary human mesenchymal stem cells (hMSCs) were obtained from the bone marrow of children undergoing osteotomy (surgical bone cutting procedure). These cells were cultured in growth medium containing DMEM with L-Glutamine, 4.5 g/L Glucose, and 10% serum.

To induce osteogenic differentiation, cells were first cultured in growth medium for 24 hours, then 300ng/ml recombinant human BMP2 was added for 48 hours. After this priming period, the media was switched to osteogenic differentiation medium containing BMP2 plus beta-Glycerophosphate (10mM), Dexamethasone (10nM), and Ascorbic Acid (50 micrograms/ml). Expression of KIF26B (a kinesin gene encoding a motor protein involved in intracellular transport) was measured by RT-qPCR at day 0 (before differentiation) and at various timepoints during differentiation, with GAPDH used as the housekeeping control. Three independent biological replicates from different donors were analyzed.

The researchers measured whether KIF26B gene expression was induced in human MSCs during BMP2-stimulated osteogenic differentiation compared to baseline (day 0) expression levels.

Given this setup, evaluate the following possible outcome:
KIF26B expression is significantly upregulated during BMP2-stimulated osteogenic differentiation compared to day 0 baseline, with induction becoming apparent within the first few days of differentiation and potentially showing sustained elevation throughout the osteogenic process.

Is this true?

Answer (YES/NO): NO